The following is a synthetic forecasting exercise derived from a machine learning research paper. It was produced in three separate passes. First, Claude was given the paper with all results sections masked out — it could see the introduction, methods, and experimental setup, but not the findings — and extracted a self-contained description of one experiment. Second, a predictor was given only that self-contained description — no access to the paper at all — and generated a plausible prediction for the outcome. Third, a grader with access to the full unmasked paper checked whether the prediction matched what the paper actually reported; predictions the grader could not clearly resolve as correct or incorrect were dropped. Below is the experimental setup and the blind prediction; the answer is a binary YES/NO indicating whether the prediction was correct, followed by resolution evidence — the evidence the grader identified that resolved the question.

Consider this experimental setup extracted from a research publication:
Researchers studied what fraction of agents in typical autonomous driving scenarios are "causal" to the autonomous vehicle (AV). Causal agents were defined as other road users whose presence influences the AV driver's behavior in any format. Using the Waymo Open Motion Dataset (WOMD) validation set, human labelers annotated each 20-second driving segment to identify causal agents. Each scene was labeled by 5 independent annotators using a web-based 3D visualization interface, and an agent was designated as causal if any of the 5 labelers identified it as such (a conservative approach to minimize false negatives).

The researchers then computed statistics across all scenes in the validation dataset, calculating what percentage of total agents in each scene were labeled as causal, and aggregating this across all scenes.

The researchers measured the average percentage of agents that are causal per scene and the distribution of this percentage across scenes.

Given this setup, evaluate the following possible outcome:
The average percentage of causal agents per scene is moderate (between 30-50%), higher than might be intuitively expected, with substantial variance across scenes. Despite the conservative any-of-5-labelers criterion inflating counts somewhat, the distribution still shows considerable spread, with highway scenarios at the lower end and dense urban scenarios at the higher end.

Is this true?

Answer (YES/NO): NO